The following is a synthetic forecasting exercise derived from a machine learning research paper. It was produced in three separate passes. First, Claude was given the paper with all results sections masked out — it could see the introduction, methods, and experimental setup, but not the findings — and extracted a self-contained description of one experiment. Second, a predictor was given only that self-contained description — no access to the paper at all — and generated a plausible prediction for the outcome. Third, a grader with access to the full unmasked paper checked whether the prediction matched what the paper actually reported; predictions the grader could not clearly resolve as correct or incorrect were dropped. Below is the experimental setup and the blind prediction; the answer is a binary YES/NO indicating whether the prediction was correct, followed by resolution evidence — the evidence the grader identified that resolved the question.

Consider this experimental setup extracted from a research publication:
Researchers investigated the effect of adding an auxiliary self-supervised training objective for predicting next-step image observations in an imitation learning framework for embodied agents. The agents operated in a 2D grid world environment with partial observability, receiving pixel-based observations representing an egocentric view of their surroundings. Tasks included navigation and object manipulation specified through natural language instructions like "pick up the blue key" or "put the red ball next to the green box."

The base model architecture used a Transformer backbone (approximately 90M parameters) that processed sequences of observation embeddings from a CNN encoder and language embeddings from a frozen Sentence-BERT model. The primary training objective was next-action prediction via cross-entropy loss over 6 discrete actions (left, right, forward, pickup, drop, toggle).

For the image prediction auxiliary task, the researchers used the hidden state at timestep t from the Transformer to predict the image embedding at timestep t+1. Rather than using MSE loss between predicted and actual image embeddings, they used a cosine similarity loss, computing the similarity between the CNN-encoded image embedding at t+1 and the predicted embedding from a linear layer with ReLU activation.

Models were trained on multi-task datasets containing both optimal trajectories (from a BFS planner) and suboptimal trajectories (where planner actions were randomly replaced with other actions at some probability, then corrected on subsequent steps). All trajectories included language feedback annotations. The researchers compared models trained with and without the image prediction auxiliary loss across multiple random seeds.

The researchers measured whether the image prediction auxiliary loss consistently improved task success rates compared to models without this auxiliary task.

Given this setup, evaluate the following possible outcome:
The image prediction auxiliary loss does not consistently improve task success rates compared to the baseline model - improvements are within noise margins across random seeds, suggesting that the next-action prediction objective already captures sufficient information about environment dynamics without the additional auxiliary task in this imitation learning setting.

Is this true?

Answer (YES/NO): YES